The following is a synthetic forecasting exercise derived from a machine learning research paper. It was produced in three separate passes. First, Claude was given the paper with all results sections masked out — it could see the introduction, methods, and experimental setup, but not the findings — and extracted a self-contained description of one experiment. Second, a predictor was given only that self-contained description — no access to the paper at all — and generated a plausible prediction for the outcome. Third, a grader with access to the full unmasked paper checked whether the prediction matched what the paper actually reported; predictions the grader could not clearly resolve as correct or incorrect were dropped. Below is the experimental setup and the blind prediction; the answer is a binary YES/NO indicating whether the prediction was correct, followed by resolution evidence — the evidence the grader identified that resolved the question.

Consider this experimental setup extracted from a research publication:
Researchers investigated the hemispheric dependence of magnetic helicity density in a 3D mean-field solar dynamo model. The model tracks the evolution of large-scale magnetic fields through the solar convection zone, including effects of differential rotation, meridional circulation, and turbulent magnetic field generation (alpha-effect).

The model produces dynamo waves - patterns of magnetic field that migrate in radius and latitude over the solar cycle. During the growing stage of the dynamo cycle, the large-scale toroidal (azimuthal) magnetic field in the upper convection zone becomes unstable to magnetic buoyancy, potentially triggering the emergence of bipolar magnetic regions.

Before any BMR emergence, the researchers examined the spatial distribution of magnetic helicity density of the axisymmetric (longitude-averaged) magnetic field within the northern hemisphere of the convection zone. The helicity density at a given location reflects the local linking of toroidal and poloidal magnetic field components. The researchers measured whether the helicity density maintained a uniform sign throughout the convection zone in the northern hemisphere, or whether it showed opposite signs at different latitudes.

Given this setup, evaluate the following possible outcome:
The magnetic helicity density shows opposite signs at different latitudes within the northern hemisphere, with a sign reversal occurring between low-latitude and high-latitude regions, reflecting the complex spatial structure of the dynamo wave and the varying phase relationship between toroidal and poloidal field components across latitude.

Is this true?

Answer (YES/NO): YES